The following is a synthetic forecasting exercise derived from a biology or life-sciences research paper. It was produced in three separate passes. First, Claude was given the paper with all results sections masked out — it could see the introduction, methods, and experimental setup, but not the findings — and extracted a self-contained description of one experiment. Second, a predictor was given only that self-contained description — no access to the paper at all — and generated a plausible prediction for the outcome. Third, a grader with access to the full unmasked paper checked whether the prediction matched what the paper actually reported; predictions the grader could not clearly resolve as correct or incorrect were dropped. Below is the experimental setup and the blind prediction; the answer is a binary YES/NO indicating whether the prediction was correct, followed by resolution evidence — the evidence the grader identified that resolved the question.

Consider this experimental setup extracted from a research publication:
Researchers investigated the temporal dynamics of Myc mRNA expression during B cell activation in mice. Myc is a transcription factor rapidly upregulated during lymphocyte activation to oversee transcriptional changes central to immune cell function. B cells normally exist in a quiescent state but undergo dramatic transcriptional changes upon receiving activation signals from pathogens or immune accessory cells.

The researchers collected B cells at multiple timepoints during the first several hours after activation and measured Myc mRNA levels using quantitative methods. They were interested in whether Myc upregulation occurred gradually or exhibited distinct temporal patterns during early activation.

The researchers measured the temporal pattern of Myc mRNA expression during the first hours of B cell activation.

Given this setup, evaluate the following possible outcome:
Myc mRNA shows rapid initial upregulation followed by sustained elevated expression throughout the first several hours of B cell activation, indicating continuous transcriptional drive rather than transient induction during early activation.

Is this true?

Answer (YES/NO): NO